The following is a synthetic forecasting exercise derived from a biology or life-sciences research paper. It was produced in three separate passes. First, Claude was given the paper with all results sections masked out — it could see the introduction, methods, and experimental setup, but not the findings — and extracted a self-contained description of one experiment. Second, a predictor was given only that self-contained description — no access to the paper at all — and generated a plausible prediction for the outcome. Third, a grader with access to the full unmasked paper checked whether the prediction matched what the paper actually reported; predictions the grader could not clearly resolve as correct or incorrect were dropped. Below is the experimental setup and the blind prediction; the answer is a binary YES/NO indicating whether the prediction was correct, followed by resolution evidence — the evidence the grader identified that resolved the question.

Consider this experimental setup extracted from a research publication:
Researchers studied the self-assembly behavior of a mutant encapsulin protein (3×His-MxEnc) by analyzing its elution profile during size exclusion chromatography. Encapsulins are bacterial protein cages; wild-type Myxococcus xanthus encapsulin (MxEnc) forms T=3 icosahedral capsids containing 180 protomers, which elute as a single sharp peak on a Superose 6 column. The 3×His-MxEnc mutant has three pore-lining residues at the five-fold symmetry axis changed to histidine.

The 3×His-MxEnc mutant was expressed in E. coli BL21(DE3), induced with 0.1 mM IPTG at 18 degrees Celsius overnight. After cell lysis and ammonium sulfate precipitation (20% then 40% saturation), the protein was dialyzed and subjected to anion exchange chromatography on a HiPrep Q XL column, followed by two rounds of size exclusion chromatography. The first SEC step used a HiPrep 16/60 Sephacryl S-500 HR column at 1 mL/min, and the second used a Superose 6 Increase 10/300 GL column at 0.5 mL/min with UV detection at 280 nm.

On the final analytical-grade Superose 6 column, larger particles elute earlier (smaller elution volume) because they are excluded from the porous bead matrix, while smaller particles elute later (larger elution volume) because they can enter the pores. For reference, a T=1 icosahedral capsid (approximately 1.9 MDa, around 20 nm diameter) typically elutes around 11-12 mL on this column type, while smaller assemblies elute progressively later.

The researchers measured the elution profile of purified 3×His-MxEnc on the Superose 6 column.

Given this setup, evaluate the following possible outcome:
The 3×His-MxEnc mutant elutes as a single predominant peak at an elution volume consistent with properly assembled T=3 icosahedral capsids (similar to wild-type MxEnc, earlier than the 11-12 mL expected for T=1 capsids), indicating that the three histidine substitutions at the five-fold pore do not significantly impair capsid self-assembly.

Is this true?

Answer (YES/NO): NO